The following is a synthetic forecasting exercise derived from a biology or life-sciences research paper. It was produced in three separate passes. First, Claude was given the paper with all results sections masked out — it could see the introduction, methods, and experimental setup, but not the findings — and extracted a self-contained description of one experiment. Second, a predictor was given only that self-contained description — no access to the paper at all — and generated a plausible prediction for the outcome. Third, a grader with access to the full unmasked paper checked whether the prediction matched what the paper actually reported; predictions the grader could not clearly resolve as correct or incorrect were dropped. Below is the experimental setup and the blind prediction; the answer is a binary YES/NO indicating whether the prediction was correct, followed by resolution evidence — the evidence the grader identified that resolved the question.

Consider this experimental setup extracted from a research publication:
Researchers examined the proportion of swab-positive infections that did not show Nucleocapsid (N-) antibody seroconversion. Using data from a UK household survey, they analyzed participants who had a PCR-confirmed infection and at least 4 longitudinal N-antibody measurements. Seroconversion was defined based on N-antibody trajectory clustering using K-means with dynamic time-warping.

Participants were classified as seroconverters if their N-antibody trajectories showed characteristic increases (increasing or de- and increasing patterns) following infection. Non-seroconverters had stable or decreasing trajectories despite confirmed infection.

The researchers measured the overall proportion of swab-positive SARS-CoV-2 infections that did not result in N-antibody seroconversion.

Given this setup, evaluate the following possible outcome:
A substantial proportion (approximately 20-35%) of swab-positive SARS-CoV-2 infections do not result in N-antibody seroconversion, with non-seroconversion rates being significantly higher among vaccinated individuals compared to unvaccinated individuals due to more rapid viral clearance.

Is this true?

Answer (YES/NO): NO